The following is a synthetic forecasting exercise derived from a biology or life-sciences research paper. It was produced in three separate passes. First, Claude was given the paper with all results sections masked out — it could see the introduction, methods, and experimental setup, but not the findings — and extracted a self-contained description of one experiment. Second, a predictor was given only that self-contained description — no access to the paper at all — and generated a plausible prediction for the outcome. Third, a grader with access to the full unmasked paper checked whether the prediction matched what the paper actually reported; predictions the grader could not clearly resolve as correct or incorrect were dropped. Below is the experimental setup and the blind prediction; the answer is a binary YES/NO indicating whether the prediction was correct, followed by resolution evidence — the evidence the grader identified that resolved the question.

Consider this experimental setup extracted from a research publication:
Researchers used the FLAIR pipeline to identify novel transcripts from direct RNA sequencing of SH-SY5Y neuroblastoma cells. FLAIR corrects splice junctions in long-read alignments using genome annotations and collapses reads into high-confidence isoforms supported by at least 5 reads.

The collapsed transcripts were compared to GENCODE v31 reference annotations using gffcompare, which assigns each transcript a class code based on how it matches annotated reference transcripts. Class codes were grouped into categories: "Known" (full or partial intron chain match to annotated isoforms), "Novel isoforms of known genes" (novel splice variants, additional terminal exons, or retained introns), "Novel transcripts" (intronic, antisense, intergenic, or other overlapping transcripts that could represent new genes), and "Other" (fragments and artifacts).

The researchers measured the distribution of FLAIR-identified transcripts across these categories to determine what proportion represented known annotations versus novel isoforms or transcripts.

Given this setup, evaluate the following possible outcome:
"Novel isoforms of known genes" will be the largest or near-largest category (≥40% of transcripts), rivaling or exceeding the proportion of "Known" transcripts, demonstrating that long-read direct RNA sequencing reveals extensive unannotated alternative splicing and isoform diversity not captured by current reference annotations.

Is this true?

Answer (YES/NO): NO